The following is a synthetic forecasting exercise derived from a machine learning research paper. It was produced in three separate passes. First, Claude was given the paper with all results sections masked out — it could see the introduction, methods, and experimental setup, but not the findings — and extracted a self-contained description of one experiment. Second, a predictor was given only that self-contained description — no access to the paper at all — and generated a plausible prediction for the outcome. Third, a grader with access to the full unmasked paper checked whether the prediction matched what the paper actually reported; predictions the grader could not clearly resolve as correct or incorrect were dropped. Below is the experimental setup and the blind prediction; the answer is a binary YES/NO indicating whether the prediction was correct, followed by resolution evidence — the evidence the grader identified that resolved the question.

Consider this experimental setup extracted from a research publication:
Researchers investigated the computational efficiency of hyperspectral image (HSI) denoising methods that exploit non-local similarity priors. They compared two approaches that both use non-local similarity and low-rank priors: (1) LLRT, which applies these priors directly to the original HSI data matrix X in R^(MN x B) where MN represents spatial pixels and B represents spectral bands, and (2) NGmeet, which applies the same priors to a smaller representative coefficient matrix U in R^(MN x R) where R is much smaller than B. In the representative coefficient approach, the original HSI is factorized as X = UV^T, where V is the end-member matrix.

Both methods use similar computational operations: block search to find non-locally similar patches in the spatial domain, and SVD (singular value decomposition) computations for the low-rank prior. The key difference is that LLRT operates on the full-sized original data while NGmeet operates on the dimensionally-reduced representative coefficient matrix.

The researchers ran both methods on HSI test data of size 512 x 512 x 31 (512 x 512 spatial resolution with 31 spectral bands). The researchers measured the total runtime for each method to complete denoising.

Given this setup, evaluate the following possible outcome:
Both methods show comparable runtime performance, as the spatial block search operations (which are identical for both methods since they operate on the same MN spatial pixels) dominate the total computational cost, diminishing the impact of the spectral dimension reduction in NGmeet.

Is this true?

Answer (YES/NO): NO